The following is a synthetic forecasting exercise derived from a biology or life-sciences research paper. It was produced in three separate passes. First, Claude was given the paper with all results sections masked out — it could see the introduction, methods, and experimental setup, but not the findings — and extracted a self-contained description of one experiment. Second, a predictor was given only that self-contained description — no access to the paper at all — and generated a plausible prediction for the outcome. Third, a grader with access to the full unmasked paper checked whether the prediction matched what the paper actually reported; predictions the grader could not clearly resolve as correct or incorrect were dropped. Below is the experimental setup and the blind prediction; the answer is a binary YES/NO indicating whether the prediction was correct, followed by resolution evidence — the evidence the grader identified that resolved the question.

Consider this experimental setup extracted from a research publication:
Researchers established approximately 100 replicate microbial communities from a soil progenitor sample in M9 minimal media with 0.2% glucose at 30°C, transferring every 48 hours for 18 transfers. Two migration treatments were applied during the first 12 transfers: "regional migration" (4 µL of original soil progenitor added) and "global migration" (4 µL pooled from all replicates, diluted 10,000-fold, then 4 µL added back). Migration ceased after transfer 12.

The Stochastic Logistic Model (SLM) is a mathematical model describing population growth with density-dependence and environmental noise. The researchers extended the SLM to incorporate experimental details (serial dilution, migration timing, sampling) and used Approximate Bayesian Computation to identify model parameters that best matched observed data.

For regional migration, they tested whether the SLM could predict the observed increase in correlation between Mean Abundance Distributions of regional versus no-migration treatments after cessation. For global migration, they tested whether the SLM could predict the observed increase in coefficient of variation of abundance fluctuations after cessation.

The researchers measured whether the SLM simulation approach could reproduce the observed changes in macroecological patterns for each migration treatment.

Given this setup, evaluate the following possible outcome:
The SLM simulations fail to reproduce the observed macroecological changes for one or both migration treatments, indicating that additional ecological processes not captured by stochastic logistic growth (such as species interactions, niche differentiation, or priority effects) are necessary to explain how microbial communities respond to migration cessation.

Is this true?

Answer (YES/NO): YES